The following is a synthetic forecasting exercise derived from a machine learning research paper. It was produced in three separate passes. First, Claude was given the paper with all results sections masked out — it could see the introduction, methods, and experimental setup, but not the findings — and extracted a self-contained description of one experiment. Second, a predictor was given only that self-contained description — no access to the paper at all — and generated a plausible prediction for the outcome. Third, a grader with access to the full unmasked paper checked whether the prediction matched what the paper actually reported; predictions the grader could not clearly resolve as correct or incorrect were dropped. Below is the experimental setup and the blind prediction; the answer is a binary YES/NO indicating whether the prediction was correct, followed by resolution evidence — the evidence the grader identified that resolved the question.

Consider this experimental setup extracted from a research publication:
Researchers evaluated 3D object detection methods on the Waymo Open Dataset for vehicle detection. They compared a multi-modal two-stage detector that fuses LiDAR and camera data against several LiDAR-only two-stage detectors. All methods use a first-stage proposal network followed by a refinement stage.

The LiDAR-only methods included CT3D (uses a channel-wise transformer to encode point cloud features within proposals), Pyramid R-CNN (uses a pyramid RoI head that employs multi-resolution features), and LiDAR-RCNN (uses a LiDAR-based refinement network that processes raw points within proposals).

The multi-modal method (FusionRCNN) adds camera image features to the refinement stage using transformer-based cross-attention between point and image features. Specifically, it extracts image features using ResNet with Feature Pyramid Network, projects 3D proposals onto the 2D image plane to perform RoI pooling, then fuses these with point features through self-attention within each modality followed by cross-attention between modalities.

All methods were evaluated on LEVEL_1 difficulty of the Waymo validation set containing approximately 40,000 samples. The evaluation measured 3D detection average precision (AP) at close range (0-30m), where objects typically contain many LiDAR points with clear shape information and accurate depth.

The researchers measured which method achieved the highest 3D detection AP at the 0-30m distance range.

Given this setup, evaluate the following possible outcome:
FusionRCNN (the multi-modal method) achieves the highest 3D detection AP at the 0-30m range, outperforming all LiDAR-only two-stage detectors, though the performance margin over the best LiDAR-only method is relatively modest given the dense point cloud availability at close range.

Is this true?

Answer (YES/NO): NO